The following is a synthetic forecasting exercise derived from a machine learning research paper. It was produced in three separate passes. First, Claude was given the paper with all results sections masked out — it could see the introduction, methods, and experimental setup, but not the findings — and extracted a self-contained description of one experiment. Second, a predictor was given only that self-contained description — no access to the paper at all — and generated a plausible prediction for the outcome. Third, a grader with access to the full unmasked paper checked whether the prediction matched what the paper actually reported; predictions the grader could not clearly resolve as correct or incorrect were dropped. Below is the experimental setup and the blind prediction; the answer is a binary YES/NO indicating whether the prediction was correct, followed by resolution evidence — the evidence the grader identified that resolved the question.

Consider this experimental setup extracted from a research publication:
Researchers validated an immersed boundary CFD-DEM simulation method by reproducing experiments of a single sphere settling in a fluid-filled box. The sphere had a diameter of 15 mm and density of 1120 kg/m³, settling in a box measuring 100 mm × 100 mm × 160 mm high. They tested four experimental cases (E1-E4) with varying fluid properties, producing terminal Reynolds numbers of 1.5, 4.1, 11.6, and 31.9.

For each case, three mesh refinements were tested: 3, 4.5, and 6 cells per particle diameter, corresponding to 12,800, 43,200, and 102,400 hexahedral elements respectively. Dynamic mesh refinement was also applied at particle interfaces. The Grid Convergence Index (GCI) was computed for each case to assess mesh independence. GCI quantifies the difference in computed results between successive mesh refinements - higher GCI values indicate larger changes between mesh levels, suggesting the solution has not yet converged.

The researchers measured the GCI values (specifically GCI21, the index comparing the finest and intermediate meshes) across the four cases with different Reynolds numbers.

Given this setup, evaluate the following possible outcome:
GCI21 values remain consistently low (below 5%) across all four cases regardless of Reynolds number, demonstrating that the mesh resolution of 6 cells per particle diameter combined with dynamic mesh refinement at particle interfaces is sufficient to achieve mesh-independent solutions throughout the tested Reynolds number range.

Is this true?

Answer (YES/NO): NO